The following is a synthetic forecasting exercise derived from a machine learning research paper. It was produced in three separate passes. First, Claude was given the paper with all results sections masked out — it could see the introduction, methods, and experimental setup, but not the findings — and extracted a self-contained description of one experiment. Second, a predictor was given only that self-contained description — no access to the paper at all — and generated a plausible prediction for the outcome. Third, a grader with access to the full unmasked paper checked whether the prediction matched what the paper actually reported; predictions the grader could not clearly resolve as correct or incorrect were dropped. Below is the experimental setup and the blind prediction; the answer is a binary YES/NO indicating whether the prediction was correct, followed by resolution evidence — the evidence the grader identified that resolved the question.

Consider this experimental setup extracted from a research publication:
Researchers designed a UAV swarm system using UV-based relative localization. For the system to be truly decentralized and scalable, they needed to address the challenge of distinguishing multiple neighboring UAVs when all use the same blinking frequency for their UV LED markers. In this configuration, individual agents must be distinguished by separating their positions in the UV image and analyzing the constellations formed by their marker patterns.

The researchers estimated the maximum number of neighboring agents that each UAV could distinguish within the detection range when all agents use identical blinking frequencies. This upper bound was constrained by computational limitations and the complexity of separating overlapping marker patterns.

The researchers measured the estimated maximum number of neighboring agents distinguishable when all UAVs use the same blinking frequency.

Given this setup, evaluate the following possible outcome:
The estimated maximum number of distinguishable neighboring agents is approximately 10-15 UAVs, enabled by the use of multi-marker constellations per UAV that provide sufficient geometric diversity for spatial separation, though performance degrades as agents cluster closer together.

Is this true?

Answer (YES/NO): NO